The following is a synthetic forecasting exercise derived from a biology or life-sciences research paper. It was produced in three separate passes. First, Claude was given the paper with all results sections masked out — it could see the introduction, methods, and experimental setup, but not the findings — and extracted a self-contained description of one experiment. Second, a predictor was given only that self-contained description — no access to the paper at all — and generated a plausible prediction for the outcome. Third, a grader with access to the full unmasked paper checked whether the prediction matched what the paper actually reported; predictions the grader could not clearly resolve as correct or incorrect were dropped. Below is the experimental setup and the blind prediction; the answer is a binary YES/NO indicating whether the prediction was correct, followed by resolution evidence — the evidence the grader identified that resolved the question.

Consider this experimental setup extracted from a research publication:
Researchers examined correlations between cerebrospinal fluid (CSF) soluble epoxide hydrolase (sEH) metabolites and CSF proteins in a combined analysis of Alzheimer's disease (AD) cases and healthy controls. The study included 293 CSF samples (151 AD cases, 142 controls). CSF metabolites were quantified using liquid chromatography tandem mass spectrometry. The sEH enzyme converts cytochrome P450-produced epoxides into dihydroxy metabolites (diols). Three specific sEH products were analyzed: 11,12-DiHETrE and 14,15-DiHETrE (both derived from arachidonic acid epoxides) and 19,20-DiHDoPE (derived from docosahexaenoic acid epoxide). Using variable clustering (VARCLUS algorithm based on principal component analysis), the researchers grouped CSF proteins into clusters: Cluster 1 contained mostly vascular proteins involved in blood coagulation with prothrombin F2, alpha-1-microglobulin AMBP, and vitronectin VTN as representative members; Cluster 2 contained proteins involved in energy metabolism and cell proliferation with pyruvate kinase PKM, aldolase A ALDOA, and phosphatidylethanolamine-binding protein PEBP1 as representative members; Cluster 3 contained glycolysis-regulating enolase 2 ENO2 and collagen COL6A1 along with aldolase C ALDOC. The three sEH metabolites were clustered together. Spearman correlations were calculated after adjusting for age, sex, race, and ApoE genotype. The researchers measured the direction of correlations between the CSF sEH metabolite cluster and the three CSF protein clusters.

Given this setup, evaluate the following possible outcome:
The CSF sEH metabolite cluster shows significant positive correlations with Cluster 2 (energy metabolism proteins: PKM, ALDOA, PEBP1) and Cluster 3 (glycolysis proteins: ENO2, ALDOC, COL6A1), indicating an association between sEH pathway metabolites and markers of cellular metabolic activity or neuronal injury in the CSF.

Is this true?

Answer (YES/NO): NO